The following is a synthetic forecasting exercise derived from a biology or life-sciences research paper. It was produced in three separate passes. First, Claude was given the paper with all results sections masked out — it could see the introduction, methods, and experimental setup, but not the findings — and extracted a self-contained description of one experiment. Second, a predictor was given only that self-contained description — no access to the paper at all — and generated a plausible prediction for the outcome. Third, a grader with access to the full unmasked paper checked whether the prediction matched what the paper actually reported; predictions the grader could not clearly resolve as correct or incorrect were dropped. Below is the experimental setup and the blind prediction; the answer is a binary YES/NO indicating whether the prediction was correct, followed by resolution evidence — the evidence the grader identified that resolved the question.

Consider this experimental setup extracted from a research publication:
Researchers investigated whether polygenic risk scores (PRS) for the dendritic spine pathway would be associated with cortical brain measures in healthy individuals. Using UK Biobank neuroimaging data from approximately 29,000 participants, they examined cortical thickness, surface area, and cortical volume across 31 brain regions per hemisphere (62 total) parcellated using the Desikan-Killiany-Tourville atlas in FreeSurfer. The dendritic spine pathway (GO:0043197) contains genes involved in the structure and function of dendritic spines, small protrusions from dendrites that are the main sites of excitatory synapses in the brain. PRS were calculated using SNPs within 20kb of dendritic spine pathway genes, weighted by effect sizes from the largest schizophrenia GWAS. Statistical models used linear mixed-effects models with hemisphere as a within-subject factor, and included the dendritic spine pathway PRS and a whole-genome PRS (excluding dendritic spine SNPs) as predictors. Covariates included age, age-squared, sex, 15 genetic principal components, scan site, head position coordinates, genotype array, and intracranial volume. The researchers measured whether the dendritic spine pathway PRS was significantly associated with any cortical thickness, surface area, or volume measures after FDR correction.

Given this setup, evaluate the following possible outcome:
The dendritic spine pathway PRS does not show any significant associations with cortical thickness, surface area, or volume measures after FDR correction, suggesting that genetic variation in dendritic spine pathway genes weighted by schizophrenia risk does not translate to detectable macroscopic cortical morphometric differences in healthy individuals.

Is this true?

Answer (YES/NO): YES